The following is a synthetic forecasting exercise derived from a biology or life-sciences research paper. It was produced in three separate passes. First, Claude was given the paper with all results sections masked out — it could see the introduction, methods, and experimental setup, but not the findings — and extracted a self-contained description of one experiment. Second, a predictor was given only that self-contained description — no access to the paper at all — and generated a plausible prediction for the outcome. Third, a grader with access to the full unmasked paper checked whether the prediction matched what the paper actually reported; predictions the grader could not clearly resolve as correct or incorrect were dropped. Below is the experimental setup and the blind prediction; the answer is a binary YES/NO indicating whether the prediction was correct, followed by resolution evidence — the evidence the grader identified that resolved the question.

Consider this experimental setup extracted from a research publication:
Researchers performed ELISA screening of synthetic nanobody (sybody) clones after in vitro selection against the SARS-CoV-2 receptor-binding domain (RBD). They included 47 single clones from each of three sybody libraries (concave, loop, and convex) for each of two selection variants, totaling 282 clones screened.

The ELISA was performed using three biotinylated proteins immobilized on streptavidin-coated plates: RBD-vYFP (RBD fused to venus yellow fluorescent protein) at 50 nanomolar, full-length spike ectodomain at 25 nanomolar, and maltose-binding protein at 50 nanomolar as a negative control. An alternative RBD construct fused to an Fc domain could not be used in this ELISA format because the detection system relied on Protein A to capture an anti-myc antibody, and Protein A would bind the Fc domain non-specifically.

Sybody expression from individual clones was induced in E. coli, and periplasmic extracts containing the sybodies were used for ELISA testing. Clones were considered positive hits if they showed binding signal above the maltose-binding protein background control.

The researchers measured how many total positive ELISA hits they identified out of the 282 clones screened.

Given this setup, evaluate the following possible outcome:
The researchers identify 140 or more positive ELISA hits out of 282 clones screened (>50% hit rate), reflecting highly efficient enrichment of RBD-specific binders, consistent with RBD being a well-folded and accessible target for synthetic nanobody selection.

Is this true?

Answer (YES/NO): YES